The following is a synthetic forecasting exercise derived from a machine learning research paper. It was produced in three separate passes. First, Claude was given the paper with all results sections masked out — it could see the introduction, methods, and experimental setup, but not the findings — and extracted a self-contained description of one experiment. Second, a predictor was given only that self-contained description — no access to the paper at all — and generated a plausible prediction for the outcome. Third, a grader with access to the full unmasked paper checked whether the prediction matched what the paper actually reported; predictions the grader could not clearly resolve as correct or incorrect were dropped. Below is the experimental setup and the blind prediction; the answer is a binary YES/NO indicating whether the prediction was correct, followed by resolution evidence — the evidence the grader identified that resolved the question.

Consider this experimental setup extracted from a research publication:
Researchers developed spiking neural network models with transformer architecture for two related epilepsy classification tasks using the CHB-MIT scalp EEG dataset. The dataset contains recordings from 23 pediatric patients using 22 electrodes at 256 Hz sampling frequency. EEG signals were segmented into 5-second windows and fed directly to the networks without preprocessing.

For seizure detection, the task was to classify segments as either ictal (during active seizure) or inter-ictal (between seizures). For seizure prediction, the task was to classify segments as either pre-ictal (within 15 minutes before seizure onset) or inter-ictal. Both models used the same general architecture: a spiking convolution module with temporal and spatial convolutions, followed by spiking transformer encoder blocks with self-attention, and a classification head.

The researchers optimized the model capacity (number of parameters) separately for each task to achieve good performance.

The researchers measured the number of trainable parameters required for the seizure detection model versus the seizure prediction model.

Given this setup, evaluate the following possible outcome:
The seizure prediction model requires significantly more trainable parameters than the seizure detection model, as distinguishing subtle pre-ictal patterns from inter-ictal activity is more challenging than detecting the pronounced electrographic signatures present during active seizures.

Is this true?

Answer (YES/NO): YES